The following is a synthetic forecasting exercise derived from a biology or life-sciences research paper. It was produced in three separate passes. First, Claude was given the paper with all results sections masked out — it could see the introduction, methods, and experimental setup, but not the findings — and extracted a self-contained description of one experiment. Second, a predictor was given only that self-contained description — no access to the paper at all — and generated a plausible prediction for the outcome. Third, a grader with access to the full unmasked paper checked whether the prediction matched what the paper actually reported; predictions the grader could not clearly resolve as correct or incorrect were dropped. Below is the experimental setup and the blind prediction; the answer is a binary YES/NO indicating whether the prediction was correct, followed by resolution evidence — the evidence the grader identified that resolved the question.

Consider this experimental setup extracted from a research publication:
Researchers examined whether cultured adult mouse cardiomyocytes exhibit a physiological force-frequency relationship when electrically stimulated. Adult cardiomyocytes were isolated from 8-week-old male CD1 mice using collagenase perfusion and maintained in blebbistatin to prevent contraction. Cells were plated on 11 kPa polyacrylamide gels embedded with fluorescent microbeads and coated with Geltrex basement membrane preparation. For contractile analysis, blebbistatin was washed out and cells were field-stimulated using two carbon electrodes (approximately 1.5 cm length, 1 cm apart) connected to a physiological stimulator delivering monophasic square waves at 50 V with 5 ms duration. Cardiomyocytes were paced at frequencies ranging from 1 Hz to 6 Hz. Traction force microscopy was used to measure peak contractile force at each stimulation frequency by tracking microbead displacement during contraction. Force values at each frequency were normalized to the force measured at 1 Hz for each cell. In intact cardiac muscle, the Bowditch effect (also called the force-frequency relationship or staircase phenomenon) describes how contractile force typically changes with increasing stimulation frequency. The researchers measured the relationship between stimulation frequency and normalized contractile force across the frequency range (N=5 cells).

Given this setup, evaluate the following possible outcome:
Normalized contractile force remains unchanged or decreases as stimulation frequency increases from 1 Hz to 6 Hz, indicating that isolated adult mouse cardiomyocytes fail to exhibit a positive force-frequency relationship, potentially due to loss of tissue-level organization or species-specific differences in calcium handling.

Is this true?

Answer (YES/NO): NO